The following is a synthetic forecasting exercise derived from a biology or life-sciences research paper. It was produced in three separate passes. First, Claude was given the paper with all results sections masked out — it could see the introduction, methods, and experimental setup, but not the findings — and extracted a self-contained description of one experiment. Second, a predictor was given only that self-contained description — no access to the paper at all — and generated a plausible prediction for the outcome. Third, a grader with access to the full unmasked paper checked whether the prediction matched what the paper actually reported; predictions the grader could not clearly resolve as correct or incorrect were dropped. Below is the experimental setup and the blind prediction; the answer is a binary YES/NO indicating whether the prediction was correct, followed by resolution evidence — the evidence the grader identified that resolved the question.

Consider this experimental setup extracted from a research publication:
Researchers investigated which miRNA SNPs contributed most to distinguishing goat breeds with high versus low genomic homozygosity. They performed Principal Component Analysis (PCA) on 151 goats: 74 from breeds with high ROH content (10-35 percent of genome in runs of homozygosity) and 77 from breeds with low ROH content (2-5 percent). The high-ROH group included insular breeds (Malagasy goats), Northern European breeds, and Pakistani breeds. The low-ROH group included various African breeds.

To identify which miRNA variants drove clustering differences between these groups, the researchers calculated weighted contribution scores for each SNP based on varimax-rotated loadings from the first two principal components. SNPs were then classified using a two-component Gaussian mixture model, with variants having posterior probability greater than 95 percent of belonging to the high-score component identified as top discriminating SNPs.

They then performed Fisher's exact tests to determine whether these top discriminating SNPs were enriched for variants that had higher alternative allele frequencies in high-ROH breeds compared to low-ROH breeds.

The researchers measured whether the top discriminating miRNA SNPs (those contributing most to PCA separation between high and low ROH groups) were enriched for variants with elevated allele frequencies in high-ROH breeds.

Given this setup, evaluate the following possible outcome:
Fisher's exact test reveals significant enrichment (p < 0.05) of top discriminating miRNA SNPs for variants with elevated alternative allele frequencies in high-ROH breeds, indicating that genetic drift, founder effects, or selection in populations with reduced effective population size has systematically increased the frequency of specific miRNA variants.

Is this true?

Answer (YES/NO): YES